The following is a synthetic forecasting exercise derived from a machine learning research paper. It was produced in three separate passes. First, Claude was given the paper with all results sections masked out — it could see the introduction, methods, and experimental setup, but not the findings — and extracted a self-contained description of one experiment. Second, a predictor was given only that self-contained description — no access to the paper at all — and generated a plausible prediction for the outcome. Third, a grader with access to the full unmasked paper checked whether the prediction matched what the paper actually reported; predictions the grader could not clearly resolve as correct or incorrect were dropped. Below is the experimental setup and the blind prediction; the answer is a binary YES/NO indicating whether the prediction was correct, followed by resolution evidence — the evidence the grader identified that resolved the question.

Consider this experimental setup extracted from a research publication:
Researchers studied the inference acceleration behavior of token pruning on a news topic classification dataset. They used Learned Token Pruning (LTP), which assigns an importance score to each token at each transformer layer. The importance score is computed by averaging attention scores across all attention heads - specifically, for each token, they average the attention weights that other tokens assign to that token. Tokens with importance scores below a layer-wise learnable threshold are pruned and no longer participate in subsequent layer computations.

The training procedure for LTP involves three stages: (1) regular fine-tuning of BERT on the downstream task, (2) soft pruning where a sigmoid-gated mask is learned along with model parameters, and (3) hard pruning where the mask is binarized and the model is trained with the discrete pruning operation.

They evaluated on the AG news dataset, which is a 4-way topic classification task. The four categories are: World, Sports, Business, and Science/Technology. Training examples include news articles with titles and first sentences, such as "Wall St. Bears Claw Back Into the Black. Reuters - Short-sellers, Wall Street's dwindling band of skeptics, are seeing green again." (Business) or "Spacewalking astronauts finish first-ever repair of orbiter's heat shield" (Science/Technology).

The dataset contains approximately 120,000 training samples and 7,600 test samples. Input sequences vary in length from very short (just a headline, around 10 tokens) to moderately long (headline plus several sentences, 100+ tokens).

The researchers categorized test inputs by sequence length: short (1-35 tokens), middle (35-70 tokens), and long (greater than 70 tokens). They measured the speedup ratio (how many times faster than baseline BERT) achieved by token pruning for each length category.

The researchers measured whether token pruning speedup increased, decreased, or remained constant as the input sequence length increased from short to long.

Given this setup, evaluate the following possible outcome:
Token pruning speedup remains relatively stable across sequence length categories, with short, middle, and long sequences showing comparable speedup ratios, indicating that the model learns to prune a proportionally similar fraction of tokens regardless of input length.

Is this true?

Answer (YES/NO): NO